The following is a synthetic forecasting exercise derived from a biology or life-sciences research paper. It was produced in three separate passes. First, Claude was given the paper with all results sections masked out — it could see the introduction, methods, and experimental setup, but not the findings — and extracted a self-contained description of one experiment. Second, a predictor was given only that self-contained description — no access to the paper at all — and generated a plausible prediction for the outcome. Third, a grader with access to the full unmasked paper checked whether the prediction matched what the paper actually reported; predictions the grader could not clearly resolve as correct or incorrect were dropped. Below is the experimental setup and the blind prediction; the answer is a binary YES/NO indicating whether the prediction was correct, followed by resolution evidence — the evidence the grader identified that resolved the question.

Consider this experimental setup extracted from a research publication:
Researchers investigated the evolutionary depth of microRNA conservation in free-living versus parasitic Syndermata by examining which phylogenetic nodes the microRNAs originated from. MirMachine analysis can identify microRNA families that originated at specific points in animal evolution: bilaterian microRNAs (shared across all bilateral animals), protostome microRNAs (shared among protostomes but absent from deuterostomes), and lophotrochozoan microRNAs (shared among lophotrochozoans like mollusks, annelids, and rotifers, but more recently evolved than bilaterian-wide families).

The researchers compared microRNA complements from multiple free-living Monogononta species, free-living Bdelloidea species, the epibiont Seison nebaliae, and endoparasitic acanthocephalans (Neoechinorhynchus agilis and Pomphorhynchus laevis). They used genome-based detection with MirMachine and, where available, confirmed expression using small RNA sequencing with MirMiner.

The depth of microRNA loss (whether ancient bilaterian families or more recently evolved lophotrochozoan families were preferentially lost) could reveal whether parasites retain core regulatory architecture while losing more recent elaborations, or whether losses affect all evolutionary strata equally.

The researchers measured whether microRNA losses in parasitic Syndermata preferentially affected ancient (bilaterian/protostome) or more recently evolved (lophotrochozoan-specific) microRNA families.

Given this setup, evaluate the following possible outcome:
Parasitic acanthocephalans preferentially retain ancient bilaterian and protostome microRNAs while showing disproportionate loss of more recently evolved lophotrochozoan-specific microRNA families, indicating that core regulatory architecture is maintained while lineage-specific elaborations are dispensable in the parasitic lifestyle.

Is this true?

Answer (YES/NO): NO